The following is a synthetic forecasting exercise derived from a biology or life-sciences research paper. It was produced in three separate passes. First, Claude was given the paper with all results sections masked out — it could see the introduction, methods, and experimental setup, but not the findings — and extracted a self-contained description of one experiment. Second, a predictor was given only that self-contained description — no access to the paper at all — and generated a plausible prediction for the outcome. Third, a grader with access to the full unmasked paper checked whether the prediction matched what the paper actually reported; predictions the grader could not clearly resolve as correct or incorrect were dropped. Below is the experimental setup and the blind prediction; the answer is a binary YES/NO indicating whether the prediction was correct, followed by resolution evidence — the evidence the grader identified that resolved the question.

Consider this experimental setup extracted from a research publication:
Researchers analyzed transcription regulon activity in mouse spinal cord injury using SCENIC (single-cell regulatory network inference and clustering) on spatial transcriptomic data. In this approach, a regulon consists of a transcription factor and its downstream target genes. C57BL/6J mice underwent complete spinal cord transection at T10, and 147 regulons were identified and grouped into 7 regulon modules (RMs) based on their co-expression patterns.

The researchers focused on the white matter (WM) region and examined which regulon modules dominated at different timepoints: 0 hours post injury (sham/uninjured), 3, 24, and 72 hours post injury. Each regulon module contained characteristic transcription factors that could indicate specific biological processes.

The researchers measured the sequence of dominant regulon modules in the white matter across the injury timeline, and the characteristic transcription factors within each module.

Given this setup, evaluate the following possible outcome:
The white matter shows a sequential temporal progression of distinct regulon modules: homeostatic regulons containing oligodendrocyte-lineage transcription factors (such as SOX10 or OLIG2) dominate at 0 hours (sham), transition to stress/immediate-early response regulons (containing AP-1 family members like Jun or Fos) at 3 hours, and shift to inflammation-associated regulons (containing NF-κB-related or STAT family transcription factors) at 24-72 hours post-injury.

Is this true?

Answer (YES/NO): NO